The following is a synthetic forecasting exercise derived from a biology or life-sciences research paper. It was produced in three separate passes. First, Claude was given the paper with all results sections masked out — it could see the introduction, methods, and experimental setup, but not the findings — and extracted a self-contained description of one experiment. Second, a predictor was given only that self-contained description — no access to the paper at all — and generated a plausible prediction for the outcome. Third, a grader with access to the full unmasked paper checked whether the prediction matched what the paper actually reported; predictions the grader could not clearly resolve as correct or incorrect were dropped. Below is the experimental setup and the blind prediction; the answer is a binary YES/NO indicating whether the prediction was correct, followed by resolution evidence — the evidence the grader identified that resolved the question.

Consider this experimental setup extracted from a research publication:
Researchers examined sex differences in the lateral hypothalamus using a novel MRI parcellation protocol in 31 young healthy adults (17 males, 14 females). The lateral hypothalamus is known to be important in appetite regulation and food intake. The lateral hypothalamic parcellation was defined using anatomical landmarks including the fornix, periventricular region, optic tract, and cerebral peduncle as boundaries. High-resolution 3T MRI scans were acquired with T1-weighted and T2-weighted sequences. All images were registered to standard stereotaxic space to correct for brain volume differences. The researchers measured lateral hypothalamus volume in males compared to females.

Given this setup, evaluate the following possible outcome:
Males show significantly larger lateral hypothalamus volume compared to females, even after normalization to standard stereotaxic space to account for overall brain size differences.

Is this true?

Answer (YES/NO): NO